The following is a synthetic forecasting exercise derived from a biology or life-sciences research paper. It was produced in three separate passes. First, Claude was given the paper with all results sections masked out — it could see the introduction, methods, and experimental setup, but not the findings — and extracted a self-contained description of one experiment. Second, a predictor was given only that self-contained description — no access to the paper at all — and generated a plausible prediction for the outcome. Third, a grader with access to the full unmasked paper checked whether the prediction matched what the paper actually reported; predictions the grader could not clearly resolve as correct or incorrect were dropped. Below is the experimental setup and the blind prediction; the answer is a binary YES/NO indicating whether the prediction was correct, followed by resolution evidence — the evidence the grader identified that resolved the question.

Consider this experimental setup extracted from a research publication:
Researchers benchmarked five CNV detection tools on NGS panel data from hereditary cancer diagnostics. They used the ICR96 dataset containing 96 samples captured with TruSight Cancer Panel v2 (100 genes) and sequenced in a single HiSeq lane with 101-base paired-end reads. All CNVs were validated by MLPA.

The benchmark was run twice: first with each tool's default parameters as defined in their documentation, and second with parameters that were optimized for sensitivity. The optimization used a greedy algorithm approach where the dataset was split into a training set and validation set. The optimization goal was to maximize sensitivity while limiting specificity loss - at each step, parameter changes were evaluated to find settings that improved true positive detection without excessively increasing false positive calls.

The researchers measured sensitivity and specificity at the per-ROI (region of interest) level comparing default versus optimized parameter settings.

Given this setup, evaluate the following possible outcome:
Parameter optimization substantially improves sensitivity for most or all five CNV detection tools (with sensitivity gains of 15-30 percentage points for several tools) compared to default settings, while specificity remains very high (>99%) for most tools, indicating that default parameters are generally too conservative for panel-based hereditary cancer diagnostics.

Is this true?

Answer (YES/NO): NO